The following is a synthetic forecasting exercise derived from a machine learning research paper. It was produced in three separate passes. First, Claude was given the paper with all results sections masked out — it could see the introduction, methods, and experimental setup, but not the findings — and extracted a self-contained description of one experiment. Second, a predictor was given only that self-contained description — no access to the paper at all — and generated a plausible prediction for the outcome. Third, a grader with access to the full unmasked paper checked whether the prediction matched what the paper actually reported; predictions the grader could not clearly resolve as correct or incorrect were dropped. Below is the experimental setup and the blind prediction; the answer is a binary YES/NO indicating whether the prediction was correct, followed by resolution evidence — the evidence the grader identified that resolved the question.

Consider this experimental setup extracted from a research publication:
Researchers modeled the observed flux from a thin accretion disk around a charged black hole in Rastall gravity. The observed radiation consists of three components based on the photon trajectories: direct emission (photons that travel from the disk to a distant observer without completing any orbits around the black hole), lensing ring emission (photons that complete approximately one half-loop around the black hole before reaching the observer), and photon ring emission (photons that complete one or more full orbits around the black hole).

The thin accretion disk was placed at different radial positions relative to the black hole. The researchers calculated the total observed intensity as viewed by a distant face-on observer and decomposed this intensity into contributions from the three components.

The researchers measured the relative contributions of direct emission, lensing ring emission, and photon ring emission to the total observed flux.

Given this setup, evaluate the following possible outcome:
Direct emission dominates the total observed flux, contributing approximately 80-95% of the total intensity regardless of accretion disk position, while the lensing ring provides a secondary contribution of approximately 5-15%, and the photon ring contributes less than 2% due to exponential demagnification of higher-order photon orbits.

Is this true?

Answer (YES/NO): NO